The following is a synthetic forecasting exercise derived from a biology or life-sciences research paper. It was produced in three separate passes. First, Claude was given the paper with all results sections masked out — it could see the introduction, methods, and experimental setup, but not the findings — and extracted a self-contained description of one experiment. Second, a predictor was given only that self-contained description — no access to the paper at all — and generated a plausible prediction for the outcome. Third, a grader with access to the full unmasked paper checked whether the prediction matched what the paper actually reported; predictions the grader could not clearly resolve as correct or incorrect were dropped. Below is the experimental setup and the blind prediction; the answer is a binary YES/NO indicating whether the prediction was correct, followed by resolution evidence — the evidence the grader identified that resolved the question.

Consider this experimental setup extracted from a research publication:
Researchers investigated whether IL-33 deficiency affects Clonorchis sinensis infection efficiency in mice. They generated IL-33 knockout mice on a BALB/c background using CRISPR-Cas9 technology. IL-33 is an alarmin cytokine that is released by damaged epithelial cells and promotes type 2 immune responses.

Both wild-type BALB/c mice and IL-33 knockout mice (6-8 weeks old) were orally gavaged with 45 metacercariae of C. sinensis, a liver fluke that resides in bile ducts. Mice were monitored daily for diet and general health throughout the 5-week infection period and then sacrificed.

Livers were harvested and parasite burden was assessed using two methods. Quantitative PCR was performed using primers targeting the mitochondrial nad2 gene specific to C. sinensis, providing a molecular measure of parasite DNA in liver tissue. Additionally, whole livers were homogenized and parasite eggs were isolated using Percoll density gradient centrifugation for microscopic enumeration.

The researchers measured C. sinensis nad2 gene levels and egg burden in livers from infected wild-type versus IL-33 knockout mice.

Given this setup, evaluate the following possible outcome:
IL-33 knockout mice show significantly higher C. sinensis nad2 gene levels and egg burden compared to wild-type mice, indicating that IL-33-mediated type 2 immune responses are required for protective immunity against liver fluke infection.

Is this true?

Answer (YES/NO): NO